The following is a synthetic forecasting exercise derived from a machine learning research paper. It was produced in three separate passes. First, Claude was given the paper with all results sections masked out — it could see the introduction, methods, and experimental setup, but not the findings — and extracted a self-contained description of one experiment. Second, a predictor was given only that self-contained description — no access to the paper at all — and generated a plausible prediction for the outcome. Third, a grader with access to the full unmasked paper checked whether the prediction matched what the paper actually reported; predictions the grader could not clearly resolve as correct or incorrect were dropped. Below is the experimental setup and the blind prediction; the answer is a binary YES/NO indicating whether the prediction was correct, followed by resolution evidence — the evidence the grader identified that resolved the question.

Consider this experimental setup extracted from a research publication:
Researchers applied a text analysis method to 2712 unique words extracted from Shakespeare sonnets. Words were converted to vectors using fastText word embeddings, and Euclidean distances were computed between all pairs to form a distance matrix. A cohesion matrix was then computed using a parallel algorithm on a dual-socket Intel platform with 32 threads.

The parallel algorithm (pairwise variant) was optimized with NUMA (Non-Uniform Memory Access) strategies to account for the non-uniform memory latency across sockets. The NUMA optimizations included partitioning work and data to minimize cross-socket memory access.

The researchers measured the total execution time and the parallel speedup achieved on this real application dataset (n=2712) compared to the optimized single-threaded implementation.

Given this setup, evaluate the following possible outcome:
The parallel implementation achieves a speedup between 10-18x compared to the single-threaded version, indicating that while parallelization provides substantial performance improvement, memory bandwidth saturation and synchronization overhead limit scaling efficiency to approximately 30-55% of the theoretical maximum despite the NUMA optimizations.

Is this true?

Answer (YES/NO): YES